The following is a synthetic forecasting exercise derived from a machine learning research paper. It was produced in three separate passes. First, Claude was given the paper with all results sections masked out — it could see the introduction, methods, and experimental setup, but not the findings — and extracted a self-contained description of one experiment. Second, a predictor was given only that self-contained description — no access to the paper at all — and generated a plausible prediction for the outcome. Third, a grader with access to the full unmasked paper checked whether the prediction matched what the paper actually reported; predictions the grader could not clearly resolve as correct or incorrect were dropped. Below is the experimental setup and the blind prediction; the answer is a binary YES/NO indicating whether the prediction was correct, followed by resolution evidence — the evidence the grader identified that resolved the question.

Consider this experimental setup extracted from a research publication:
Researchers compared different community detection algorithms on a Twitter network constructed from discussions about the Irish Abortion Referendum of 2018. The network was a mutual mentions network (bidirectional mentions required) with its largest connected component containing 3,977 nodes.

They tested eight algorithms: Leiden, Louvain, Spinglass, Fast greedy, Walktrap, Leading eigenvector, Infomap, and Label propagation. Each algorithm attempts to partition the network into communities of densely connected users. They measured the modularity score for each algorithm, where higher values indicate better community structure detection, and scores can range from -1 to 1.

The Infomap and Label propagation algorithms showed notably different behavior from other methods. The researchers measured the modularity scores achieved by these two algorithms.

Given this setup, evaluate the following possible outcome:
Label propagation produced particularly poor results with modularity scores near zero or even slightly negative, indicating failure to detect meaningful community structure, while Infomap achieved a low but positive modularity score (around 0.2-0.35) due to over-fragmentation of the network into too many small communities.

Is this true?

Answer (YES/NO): NO